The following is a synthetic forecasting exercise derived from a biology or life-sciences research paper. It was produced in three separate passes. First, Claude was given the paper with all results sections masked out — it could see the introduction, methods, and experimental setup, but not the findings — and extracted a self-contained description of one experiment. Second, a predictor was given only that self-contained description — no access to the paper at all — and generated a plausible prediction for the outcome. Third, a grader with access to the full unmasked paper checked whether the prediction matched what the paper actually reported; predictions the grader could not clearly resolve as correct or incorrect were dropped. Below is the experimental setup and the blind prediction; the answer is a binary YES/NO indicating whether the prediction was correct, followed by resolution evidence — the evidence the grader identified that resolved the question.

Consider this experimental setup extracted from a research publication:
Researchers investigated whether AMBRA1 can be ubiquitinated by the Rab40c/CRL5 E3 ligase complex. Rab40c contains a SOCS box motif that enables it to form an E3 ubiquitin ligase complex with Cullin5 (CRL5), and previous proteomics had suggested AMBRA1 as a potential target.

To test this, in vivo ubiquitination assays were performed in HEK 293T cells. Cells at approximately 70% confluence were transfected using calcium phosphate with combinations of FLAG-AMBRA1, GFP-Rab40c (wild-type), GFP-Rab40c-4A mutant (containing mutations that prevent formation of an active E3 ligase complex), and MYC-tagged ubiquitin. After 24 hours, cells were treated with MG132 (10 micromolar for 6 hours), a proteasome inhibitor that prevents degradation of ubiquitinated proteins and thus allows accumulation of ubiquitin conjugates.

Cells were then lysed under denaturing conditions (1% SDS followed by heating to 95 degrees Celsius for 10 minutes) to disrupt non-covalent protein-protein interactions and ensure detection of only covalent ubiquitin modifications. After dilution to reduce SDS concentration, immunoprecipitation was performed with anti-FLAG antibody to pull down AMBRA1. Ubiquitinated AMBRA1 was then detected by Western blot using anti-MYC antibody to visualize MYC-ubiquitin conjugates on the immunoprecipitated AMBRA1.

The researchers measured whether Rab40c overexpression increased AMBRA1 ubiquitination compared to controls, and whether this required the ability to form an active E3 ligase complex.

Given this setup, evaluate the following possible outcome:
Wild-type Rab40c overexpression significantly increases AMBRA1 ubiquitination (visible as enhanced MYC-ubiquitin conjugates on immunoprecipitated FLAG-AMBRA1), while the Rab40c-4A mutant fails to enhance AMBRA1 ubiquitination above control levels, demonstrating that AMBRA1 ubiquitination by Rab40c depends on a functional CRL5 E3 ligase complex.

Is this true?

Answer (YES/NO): YES